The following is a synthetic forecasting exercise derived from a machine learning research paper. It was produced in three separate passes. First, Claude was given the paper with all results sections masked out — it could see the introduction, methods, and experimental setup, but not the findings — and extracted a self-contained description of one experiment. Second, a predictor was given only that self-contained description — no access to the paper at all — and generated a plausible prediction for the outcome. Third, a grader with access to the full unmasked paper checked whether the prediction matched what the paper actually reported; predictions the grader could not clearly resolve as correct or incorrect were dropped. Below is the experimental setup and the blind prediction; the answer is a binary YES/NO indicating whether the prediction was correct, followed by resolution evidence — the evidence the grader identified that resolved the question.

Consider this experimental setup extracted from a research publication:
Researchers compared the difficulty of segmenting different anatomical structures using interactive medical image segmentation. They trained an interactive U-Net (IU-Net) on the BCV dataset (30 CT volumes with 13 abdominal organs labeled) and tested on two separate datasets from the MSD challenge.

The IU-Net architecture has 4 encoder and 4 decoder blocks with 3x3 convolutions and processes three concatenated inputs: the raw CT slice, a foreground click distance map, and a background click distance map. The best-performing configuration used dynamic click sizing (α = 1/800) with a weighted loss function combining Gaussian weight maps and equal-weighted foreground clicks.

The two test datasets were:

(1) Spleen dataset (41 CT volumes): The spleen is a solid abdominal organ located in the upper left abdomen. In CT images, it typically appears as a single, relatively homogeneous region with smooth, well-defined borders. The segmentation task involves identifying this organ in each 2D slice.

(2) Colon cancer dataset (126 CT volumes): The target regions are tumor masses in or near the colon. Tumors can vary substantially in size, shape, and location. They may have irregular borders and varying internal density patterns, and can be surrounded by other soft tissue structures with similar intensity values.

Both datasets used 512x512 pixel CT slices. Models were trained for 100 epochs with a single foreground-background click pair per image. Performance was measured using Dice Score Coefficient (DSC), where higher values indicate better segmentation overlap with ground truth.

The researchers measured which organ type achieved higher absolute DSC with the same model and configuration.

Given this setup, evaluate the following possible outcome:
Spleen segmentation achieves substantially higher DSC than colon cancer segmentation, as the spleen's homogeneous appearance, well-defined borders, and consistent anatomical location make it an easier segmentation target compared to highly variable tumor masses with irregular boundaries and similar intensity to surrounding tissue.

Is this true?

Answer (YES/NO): NO